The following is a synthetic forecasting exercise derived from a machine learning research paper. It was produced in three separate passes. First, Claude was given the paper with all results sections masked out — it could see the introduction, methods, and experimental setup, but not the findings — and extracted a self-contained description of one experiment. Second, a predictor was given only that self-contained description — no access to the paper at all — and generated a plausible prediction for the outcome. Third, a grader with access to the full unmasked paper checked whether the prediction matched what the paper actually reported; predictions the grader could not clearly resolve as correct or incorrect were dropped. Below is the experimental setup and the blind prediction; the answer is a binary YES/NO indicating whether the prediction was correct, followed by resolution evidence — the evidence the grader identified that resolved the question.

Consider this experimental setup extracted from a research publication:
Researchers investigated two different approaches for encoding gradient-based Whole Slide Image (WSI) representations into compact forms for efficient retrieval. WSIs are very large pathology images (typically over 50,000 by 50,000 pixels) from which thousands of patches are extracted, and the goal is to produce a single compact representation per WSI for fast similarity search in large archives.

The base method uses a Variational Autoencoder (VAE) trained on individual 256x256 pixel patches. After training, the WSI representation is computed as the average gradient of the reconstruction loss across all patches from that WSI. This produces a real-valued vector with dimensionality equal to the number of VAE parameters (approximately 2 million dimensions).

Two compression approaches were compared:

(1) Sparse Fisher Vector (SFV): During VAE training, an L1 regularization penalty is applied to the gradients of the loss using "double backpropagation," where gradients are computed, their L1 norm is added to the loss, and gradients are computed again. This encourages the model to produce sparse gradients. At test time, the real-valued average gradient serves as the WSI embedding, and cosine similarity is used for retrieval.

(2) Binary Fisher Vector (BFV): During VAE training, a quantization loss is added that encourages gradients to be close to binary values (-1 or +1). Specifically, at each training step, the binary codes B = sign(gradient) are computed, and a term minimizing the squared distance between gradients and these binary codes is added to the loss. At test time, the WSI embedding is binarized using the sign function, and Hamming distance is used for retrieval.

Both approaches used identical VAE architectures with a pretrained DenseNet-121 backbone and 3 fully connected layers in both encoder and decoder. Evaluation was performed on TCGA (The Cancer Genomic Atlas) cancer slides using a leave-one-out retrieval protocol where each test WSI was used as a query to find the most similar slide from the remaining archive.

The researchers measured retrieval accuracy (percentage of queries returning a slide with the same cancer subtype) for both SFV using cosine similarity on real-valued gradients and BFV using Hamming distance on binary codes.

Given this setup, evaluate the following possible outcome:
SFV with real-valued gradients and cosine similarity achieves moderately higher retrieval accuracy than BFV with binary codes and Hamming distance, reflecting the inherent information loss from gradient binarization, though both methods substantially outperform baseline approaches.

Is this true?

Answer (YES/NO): NO